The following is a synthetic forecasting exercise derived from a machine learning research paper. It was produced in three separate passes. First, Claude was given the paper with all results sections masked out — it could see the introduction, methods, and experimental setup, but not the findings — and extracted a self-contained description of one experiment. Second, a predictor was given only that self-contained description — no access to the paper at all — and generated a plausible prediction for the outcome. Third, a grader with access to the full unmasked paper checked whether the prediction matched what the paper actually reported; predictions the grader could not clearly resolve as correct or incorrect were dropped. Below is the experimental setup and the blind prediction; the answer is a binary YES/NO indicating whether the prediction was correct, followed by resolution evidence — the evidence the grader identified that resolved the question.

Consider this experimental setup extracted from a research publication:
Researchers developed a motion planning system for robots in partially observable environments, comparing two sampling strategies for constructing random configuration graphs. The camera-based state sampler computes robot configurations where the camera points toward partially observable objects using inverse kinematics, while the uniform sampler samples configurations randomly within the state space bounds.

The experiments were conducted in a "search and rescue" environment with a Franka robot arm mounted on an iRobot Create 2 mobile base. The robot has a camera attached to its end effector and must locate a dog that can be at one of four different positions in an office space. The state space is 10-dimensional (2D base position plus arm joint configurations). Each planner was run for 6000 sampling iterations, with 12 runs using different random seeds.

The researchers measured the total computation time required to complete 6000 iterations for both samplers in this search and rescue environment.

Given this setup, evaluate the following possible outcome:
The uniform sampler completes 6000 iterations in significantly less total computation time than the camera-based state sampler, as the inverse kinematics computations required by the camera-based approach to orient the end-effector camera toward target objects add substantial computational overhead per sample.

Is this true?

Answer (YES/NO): YES